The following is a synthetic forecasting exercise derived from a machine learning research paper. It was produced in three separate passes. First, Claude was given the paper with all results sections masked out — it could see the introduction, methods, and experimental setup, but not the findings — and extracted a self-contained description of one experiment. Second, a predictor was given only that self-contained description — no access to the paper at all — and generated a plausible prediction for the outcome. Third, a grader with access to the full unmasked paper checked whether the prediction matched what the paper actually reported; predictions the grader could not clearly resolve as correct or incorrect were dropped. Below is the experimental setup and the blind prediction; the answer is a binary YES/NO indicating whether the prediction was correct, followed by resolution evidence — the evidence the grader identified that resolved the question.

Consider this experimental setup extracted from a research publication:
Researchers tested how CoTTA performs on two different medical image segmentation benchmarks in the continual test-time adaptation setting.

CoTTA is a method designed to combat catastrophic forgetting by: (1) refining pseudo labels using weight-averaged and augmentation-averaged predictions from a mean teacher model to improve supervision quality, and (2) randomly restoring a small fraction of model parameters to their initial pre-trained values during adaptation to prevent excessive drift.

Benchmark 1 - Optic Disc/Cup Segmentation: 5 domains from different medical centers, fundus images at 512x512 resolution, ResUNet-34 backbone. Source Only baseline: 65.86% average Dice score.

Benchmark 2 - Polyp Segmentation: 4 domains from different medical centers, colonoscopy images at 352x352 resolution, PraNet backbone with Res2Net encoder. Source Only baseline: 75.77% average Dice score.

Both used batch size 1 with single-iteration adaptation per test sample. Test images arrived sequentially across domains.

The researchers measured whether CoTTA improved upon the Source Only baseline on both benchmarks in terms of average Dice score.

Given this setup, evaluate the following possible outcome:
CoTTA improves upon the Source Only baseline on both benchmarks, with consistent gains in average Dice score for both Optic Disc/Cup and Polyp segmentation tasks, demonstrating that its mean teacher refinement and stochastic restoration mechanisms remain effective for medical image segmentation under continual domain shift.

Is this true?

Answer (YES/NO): NO